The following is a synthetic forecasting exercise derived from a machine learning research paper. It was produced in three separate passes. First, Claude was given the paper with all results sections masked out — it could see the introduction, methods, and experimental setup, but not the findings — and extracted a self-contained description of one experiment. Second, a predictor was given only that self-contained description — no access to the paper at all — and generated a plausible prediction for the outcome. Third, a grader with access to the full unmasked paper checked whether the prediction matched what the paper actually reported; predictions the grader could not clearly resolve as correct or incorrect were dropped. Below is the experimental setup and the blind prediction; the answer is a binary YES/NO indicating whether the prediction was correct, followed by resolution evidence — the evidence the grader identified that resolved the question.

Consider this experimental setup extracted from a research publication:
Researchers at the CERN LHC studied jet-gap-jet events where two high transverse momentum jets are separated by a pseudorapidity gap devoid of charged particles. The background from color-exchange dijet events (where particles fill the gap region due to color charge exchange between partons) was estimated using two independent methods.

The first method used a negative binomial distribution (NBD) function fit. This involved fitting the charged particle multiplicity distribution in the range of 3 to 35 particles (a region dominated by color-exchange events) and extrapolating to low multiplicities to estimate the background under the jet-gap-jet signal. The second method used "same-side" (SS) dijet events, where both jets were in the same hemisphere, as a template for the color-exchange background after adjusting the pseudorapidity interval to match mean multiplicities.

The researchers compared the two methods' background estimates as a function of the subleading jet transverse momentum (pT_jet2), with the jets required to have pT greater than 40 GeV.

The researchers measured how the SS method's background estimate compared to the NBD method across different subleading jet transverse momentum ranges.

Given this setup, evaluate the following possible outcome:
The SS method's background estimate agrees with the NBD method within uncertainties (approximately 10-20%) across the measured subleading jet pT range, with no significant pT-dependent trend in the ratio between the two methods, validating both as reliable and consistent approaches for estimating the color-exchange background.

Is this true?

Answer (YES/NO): NO